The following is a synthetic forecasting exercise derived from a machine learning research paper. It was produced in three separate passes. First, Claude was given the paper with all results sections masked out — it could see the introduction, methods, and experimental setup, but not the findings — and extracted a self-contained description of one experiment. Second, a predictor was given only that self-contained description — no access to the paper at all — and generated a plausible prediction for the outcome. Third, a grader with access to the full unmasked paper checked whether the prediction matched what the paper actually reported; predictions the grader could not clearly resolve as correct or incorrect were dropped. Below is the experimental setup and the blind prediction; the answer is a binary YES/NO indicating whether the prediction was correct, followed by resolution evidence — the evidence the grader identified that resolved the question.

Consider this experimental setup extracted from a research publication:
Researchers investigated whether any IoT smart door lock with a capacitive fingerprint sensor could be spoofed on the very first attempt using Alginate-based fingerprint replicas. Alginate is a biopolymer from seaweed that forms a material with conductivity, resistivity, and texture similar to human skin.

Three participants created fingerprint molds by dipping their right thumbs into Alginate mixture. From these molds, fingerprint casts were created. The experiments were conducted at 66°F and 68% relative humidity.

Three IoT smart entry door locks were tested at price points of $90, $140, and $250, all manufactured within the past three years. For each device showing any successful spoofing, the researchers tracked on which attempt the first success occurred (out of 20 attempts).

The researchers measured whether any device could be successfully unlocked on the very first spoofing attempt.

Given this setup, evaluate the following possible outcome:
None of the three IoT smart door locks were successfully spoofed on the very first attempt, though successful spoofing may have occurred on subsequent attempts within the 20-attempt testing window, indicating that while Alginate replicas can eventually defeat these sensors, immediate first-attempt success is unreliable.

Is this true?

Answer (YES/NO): NO